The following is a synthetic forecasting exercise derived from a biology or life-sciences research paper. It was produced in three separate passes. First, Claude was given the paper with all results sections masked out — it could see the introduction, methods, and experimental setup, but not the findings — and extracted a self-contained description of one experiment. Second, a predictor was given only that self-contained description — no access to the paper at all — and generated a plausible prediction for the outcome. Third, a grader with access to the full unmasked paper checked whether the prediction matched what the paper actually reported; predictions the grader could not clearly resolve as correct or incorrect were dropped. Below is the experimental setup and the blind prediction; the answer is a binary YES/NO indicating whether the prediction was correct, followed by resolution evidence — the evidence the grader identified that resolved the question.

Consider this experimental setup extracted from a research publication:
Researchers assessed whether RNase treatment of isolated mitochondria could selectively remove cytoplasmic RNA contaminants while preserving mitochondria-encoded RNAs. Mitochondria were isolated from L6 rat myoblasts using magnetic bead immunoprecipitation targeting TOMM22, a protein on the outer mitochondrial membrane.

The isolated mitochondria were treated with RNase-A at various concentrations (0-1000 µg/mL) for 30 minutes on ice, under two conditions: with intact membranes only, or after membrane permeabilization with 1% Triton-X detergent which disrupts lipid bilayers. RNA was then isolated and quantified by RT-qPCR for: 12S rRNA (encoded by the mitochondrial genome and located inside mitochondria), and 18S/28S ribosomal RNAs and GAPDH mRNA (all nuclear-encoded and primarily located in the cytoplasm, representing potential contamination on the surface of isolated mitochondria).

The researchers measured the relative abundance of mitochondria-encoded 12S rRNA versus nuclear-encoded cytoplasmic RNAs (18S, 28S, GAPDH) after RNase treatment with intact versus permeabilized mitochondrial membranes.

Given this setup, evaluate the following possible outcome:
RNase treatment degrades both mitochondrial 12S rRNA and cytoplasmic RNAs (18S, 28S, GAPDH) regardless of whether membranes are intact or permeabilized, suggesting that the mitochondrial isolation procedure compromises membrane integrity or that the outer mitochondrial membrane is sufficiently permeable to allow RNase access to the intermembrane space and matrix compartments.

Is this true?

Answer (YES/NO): NO